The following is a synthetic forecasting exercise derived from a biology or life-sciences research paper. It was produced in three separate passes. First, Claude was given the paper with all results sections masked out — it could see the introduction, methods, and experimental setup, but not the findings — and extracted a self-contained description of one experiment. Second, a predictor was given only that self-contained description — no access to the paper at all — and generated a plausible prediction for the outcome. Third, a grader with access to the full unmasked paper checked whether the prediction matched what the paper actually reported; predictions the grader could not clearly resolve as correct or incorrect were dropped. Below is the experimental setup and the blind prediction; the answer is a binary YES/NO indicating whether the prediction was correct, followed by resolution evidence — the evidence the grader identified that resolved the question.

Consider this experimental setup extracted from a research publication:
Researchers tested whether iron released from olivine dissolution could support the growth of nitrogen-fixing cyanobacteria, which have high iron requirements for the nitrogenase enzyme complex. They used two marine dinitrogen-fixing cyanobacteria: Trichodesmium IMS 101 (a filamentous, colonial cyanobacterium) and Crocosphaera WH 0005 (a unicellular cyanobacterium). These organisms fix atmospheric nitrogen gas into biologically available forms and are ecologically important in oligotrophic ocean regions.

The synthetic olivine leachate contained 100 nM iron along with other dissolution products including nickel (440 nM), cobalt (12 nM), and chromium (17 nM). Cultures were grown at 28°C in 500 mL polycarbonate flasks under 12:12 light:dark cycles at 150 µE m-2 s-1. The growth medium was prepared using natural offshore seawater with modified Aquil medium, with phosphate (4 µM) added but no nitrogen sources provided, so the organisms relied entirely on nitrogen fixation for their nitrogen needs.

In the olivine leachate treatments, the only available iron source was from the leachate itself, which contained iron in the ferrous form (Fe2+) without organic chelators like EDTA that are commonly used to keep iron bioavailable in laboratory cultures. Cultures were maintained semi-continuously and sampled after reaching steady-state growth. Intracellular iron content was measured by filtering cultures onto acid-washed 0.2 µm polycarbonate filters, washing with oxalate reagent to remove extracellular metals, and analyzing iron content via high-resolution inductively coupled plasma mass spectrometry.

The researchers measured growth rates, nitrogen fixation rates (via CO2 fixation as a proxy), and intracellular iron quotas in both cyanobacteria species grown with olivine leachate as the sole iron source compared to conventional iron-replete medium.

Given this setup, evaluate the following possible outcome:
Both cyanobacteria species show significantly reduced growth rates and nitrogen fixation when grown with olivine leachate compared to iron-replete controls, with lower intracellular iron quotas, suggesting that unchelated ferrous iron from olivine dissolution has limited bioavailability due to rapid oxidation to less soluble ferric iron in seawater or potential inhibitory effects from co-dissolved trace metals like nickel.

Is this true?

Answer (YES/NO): NO